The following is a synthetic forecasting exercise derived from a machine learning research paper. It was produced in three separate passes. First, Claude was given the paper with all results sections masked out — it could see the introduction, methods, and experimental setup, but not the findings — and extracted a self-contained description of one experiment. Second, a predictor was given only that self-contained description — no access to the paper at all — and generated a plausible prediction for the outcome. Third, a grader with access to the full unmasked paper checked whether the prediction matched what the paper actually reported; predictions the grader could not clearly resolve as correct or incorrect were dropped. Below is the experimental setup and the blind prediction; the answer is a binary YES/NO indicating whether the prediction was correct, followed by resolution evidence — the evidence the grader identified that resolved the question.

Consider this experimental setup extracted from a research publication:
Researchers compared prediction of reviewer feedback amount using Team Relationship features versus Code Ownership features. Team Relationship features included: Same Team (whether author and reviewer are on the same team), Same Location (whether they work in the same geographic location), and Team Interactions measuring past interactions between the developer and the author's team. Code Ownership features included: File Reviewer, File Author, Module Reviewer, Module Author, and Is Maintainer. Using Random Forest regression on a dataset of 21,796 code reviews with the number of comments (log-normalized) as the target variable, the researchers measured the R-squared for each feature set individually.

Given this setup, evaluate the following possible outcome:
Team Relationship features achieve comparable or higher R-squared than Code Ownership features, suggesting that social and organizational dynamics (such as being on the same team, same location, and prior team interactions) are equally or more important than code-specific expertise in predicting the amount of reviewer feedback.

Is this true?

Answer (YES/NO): NO